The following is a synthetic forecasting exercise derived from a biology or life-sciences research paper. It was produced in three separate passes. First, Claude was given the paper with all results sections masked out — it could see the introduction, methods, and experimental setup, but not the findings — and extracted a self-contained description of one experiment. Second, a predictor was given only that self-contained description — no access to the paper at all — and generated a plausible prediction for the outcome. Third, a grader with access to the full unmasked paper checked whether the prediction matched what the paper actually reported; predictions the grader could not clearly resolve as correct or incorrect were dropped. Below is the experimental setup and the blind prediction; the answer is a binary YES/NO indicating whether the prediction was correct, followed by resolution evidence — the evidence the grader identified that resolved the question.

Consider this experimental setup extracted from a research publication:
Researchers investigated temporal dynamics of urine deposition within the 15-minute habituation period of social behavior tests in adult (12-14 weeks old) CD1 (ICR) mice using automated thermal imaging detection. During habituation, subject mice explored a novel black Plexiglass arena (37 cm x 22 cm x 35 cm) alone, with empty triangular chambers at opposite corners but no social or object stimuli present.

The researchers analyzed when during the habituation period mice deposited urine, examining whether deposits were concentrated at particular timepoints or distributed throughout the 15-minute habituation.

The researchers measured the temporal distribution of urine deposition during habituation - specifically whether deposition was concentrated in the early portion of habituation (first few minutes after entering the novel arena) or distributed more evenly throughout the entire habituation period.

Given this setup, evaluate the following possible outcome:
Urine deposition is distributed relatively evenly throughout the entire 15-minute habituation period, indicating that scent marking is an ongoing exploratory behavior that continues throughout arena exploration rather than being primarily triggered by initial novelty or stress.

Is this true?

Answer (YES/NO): NO